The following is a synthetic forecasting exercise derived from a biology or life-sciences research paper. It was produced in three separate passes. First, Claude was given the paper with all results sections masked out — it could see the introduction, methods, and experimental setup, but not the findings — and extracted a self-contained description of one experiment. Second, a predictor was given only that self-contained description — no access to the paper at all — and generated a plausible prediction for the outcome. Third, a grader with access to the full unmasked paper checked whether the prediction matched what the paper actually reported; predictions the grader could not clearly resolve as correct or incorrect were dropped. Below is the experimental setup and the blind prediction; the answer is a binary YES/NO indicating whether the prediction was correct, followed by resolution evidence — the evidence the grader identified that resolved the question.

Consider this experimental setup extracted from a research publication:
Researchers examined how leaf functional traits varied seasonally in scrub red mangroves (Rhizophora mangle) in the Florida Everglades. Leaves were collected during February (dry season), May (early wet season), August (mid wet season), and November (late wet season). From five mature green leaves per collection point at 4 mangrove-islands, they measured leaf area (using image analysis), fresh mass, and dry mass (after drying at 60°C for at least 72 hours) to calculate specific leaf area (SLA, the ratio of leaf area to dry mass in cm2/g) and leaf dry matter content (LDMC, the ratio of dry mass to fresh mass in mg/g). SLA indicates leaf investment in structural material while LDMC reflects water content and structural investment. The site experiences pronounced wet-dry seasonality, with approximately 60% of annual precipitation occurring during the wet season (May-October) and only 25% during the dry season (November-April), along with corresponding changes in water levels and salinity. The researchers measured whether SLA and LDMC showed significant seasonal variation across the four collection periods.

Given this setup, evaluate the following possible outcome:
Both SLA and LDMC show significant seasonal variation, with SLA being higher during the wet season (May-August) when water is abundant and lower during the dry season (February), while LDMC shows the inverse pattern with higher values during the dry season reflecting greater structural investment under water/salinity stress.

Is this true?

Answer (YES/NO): NO